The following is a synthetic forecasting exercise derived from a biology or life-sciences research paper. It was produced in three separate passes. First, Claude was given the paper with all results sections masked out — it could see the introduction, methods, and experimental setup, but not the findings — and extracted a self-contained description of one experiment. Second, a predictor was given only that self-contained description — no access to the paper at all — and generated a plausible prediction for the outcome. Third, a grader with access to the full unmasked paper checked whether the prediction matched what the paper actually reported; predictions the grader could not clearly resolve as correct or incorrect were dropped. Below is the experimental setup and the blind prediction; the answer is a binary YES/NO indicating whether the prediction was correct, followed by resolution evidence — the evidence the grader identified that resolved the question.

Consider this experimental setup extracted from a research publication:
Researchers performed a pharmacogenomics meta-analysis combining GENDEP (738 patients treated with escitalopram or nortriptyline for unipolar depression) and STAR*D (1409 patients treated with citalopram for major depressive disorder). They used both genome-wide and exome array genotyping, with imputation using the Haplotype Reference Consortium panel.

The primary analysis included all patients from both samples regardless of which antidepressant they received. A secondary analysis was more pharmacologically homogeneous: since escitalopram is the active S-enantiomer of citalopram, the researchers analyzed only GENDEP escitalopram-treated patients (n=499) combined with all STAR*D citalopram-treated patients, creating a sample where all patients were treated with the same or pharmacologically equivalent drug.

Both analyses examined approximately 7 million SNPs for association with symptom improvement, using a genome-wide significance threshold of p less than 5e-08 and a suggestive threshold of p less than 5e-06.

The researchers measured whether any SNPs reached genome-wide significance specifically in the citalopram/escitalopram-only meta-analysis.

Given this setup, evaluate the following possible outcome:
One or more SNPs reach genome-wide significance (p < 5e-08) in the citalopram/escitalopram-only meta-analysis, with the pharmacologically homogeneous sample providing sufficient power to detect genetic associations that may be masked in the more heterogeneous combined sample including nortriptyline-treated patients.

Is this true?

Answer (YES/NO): YES